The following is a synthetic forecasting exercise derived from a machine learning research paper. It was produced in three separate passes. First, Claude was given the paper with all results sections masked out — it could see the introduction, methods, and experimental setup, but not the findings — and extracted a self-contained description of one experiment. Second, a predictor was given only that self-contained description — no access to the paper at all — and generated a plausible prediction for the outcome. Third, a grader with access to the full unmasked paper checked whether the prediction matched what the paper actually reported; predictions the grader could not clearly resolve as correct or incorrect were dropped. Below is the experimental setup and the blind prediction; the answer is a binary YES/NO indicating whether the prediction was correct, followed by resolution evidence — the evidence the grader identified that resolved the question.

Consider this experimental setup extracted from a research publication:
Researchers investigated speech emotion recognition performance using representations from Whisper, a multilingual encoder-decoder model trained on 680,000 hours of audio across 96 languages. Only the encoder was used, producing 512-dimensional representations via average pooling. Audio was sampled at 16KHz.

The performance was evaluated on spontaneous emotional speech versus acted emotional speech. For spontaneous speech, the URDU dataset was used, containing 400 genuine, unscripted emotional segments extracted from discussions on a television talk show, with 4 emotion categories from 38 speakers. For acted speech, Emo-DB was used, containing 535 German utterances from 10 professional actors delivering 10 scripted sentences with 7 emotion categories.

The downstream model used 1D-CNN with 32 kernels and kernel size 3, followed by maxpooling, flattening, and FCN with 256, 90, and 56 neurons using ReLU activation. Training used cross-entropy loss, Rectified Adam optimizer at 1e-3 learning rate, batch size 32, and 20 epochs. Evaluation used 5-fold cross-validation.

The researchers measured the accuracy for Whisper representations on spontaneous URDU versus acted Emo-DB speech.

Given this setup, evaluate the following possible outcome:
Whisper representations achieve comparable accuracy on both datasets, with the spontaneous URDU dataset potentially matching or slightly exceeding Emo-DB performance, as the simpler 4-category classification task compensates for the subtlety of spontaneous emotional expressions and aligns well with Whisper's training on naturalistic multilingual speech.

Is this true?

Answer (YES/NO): NO